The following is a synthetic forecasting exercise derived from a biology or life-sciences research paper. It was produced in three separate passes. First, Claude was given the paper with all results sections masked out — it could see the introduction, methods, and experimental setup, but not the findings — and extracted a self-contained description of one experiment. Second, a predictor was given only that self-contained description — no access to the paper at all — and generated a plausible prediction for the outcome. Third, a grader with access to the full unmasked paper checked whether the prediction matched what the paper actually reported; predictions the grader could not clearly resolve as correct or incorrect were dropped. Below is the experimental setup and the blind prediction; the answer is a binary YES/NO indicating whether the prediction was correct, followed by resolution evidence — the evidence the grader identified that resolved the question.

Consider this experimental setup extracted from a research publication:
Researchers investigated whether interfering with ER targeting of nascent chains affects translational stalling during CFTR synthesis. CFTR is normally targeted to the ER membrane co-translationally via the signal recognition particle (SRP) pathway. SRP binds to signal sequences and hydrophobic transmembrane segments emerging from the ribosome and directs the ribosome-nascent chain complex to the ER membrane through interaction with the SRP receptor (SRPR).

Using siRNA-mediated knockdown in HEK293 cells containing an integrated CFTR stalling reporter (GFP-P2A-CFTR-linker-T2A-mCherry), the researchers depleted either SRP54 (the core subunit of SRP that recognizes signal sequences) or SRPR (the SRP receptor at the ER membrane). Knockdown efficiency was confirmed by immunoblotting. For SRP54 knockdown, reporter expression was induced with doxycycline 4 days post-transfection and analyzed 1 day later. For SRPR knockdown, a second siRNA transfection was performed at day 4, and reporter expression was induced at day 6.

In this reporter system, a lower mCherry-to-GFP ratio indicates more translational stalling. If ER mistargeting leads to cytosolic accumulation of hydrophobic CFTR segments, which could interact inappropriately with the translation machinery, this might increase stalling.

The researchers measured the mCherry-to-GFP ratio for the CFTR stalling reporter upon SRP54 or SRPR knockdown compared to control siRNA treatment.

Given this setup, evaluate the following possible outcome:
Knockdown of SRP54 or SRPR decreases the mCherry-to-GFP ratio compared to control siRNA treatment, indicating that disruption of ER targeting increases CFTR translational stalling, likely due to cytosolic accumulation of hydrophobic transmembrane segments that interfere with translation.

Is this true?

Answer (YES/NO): NO